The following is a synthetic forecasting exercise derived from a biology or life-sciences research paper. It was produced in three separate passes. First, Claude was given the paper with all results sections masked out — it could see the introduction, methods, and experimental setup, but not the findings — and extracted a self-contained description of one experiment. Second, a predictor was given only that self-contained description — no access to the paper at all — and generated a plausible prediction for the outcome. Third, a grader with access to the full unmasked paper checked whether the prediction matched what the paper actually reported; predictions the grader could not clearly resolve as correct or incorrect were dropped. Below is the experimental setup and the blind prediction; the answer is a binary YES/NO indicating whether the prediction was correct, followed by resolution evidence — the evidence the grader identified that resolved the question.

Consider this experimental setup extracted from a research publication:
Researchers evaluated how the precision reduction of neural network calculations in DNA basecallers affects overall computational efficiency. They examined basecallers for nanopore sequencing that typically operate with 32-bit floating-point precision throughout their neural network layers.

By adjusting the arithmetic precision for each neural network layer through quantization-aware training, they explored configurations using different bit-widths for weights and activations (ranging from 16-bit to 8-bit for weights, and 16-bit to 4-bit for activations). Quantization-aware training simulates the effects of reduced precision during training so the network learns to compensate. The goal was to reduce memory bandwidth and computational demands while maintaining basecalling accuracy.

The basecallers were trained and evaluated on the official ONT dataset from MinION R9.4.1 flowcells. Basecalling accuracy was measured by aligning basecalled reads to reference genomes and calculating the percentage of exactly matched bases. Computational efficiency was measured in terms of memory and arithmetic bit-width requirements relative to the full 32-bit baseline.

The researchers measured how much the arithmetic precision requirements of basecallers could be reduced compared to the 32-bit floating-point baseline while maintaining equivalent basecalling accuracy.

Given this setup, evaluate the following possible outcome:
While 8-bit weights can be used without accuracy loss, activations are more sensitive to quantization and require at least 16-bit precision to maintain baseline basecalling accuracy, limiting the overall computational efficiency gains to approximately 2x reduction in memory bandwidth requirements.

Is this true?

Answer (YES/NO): NO